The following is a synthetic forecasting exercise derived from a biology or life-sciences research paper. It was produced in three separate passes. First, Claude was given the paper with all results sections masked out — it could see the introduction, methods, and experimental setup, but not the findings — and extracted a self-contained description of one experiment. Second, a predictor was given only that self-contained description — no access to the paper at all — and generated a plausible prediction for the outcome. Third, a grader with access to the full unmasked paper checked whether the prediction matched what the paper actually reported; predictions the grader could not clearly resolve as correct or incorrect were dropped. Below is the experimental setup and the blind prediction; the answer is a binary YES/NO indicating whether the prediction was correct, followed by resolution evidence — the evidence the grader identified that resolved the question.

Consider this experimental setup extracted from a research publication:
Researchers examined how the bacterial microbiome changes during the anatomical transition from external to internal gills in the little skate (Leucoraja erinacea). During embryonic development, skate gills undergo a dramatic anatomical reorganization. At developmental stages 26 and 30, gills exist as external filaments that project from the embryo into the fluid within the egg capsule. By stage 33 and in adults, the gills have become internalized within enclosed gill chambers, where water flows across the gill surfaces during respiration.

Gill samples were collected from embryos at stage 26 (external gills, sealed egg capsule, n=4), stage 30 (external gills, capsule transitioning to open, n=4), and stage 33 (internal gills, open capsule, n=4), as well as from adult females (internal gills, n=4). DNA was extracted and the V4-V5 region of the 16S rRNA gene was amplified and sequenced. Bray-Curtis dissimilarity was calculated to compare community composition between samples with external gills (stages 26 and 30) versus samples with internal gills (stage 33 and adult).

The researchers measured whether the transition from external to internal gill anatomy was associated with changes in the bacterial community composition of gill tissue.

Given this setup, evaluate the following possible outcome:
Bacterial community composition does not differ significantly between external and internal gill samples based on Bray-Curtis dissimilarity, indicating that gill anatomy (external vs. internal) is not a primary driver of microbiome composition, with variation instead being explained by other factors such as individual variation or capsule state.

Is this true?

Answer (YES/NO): NO